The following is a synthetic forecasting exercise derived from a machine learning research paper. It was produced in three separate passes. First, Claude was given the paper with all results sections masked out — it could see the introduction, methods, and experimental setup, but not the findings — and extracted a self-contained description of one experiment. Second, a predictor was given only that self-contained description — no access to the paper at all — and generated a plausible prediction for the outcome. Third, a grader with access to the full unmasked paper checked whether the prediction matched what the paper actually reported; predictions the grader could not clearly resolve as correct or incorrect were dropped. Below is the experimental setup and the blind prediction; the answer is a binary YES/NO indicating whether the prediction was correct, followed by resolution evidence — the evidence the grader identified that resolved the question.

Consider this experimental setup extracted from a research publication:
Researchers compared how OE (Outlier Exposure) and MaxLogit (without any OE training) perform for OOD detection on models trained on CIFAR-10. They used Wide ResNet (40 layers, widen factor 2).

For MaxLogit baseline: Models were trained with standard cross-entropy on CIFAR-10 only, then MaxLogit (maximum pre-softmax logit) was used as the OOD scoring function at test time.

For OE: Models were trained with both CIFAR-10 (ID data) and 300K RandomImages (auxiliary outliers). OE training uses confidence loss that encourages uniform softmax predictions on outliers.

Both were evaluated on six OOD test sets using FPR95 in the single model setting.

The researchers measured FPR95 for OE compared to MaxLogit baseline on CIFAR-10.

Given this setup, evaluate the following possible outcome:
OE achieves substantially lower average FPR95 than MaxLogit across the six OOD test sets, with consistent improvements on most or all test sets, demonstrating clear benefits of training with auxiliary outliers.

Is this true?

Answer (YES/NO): YES